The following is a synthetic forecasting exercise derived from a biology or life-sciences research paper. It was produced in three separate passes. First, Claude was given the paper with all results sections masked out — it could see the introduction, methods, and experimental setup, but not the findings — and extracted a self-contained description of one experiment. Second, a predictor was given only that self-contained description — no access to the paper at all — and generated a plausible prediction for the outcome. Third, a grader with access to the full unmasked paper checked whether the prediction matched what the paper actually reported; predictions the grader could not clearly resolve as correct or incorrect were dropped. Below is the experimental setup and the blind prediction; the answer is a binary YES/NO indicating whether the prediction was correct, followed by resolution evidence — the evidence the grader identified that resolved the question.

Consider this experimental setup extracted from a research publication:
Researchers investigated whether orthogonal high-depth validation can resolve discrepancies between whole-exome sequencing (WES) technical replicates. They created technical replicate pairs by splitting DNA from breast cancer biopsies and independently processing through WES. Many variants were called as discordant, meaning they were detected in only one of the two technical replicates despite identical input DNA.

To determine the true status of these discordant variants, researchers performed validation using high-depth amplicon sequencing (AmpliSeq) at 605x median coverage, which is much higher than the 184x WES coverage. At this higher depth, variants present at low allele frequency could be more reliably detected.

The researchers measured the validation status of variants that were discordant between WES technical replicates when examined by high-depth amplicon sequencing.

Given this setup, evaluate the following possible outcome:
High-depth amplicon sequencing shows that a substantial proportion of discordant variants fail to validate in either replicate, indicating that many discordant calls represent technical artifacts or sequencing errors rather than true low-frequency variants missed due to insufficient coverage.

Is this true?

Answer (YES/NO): YES